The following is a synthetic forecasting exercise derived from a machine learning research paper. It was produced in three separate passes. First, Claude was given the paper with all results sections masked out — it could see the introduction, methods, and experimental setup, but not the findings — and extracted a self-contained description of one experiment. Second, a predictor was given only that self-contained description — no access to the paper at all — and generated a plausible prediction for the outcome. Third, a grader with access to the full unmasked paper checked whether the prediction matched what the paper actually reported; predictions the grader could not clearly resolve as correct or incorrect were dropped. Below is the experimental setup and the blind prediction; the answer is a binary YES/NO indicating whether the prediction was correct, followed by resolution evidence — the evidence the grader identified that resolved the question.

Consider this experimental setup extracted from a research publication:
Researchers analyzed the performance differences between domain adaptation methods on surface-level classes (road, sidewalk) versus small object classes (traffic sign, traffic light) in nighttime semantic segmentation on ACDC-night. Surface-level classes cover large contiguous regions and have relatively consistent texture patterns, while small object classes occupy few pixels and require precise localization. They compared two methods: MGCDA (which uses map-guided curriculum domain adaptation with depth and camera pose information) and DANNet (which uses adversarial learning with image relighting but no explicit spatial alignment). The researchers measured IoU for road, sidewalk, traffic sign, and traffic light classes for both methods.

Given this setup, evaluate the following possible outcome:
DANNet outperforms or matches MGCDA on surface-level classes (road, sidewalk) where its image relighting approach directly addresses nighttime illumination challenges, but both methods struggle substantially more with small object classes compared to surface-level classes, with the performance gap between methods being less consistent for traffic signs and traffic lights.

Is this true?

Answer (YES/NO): NO